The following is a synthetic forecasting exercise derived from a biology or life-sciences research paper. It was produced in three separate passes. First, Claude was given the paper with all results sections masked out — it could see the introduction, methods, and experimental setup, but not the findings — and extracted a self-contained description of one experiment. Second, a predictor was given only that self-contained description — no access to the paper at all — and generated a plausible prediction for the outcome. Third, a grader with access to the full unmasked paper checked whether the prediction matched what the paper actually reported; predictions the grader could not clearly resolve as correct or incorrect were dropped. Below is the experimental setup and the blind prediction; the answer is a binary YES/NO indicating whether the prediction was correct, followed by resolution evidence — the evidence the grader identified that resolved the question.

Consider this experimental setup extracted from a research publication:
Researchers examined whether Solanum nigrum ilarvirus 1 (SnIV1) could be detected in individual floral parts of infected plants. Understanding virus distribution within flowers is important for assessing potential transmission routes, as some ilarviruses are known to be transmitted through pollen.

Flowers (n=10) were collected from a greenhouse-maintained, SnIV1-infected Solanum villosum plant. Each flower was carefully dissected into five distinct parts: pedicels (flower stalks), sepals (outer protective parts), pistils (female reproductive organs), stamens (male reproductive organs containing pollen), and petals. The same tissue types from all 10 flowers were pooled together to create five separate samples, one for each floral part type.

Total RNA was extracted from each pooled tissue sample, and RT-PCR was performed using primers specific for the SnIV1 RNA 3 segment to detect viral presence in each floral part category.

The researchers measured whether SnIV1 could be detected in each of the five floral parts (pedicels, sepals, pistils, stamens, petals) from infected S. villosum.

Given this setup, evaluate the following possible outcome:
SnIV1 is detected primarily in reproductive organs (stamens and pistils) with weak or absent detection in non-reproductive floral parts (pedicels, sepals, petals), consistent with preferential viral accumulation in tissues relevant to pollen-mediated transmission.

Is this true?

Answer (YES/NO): NO